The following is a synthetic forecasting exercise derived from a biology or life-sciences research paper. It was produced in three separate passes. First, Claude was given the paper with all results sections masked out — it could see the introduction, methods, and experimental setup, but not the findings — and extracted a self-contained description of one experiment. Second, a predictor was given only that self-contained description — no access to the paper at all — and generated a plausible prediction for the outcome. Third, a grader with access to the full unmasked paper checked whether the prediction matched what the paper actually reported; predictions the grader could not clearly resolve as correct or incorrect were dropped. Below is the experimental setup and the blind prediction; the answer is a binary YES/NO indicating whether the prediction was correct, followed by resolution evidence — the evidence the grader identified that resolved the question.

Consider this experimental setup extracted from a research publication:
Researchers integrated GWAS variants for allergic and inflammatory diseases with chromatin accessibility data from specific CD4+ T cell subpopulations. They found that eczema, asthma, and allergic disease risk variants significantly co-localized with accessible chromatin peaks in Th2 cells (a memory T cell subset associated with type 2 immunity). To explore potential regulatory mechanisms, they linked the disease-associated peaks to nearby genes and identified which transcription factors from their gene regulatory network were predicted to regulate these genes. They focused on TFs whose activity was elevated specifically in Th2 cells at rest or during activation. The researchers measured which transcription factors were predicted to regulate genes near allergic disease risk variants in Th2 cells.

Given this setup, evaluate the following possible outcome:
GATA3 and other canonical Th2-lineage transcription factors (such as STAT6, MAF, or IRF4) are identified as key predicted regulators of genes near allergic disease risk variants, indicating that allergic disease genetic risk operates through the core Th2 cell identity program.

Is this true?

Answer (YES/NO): NO